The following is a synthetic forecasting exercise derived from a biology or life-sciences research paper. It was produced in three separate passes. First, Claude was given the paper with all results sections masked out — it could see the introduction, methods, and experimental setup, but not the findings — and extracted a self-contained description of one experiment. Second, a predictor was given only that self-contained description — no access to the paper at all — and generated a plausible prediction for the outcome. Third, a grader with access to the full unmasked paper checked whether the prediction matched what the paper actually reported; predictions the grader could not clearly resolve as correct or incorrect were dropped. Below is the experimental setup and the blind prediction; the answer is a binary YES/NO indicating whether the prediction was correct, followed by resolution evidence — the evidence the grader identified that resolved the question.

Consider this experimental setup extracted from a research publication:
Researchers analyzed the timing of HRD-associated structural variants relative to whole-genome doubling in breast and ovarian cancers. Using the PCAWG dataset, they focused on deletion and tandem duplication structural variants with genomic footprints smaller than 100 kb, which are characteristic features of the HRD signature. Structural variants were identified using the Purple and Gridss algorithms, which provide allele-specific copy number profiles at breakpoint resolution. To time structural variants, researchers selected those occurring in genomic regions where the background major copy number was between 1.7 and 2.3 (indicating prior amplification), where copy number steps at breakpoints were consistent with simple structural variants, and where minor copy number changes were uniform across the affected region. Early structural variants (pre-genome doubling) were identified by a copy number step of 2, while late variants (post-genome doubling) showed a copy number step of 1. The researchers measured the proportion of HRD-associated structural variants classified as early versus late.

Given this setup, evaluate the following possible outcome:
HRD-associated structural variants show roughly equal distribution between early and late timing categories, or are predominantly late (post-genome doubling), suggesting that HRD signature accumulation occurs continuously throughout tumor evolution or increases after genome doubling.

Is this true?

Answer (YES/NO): YES